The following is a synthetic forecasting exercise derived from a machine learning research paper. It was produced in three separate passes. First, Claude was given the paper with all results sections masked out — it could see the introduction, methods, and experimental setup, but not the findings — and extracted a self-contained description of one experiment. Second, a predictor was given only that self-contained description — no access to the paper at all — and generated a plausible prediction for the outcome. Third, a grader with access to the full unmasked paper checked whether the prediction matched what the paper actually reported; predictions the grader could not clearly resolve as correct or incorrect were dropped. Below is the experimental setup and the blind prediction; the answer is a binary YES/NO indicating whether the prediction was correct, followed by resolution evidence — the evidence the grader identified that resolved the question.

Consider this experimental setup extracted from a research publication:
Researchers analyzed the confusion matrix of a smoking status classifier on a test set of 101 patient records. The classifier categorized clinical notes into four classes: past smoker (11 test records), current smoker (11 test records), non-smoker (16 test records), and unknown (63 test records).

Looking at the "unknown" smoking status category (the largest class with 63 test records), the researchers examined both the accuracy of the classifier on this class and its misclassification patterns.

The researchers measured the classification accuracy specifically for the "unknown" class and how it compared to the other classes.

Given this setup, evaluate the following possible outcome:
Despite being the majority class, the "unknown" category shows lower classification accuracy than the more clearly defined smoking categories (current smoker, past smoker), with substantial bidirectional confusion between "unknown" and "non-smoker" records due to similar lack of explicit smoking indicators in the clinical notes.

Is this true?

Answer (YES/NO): NO